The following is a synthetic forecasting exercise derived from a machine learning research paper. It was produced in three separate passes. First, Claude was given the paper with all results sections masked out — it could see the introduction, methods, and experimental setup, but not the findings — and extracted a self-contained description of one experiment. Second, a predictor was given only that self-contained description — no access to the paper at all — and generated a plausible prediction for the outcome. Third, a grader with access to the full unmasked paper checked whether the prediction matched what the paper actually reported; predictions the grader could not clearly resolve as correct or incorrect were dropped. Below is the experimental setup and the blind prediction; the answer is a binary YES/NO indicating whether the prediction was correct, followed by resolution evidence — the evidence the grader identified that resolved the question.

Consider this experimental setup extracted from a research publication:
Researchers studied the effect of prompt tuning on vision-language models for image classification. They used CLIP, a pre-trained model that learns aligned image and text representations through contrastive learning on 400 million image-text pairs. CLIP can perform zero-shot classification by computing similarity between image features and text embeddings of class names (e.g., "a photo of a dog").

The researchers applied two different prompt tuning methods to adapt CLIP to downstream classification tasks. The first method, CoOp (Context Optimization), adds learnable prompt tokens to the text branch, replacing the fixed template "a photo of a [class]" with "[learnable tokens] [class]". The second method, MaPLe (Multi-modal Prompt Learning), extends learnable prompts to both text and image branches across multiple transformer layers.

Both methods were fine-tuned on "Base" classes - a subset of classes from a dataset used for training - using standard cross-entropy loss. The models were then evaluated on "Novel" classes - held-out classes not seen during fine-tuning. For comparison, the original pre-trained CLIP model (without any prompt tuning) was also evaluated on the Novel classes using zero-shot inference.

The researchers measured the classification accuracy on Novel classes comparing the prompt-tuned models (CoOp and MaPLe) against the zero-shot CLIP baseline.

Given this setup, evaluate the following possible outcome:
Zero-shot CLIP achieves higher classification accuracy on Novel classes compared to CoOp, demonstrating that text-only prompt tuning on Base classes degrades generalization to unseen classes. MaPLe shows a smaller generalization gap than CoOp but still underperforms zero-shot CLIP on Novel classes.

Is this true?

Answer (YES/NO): NO